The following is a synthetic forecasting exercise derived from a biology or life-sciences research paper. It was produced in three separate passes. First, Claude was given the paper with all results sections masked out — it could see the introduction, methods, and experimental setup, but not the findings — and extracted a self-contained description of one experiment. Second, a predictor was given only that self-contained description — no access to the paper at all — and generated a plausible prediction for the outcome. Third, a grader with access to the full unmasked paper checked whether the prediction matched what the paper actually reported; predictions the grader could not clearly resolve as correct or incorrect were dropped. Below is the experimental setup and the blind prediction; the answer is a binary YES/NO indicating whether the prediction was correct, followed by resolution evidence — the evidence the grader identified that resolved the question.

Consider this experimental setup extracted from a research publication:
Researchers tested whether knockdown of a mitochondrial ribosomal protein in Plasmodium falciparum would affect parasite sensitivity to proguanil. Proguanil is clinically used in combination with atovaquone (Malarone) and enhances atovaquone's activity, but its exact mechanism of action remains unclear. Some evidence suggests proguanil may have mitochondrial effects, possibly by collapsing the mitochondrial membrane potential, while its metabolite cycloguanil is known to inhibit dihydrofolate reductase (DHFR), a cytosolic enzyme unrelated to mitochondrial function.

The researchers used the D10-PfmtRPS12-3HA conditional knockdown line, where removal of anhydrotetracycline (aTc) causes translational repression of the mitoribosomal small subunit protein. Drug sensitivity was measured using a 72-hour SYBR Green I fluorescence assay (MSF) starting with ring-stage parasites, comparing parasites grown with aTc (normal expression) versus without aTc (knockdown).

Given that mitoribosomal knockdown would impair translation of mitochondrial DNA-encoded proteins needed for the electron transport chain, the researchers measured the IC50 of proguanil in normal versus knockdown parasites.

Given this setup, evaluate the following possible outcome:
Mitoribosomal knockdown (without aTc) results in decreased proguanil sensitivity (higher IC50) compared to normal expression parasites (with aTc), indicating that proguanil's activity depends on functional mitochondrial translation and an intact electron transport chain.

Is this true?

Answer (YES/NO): NO